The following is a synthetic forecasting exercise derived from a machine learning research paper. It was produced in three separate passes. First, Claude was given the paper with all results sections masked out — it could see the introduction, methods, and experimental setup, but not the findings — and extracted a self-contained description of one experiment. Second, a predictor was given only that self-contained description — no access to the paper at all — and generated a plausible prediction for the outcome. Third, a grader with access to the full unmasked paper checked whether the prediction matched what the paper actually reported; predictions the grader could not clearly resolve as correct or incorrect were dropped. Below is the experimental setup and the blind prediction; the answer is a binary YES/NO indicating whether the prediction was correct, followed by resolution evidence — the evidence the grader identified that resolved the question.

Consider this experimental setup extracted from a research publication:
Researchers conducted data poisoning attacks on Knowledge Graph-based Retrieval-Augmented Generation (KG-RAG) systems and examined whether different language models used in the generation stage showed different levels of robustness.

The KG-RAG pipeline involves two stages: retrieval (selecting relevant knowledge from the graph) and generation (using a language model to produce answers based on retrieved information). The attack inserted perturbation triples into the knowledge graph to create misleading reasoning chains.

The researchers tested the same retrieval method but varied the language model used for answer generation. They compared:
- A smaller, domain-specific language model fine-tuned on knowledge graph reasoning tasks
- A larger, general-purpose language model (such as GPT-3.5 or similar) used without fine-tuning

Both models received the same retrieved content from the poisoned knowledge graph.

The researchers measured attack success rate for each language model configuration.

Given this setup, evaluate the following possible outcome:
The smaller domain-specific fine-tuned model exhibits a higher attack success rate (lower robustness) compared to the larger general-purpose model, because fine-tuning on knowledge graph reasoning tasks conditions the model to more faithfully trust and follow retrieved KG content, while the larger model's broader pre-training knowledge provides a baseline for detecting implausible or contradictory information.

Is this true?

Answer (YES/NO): YES